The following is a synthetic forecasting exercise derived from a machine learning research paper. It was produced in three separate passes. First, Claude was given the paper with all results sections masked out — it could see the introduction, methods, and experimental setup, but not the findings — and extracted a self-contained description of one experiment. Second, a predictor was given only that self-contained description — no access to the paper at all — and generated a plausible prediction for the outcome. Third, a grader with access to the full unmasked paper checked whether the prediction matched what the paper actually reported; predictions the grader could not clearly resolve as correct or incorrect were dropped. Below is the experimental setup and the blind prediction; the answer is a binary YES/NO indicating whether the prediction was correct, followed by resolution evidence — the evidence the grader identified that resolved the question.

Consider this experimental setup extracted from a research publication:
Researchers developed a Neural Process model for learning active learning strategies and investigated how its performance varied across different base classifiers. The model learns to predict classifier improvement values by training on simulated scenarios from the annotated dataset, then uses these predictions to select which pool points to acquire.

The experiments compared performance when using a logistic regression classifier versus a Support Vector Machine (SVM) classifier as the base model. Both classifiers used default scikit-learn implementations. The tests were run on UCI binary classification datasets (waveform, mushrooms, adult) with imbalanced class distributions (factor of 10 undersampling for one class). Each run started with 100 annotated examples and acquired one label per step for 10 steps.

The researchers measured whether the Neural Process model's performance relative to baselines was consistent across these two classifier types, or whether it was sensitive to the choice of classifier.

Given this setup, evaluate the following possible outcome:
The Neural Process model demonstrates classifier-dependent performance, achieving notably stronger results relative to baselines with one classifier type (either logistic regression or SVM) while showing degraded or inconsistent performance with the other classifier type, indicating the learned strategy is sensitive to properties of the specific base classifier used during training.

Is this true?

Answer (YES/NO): YES